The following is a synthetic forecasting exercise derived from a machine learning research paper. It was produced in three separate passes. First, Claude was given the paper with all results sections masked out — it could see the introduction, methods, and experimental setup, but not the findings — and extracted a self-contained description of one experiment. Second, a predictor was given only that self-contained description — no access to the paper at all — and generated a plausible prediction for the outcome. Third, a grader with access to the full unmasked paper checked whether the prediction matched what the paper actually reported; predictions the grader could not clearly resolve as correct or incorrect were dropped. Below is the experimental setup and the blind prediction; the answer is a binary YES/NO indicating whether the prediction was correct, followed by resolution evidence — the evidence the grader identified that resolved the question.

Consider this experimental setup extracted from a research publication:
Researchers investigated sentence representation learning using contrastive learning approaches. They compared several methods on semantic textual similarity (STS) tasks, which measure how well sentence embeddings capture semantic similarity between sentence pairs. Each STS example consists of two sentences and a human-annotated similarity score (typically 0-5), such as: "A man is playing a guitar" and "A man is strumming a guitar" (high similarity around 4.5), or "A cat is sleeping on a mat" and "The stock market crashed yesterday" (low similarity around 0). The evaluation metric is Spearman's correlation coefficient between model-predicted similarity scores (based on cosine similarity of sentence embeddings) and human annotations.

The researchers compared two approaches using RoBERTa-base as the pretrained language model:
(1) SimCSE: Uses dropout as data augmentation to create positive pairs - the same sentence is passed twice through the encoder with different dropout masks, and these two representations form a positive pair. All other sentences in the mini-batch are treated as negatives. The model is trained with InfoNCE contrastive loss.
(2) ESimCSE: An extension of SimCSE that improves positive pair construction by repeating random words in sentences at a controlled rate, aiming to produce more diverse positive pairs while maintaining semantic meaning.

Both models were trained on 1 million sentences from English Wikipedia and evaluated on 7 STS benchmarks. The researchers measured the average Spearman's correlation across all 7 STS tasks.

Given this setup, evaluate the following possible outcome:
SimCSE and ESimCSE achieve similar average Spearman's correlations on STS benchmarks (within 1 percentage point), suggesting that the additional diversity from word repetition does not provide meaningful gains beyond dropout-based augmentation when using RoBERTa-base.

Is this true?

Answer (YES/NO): NO